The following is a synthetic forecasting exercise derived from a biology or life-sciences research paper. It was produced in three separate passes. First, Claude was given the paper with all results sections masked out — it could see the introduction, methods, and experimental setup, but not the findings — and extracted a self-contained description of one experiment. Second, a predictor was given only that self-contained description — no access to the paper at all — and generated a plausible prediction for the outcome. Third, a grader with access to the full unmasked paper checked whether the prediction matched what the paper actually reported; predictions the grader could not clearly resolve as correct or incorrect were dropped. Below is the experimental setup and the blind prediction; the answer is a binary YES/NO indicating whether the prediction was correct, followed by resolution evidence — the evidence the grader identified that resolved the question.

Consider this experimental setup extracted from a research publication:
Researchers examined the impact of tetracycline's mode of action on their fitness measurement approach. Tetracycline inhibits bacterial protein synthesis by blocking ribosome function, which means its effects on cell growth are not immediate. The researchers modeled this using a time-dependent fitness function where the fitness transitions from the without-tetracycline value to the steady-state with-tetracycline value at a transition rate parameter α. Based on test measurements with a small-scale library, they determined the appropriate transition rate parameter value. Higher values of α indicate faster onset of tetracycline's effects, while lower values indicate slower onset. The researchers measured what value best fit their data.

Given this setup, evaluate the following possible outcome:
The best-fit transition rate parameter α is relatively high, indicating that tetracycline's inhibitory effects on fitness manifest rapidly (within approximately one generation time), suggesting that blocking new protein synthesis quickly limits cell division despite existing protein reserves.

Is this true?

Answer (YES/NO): NO